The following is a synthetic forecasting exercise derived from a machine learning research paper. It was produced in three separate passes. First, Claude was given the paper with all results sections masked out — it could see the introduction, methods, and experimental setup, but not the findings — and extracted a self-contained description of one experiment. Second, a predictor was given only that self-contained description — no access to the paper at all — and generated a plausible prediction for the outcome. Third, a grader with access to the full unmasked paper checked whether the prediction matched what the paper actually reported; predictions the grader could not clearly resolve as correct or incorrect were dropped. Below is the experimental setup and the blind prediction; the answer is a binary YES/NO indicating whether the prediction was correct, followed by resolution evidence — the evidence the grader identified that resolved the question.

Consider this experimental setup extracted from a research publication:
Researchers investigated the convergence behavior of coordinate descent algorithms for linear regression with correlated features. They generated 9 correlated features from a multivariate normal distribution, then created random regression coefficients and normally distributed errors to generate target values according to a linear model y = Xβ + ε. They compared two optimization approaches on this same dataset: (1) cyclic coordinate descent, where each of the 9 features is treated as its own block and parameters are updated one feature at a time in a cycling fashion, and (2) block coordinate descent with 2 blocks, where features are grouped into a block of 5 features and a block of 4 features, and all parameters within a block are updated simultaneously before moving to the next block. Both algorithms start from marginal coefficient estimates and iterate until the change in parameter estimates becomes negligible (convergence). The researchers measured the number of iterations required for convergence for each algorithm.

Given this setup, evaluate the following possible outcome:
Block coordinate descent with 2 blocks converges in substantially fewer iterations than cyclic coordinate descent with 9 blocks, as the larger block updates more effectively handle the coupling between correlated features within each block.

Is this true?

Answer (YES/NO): YES